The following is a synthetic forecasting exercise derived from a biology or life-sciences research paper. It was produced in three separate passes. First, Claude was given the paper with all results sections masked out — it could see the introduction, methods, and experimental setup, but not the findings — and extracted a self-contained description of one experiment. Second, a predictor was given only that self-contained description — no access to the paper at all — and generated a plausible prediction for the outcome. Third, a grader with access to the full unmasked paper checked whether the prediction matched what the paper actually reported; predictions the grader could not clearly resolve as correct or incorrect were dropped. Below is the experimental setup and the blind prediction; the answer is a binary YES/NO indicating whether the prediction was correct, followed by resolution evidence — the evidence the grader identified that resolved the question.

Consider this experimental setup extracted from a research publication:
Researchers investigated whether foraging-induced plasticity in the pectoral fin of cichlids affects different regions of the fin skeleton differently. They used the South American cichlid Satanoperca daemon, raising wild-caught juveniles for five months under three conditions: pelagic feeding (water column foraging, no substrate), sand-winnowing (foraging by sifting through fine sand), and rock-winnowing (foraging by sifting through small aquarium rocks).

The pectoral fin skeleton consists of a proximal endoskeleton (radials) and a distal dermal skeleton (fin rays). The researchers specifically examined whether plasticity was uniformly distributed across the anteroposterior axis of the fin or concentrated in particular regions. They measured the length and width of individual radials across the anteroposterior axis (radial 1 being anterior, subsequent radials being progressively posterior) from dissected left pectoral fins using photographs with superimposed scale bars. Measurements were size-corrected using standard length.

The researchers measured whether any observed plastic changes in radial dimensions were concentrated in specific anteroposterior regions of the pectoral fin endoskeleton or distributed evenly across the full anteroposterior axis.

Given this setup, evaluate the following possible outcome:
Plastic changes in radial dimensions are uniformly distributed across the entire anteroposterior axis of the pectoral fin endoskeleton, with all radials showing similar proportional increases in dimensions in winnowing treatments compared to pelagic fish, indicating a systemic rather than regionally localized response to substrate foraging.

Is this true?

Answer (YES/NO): NO